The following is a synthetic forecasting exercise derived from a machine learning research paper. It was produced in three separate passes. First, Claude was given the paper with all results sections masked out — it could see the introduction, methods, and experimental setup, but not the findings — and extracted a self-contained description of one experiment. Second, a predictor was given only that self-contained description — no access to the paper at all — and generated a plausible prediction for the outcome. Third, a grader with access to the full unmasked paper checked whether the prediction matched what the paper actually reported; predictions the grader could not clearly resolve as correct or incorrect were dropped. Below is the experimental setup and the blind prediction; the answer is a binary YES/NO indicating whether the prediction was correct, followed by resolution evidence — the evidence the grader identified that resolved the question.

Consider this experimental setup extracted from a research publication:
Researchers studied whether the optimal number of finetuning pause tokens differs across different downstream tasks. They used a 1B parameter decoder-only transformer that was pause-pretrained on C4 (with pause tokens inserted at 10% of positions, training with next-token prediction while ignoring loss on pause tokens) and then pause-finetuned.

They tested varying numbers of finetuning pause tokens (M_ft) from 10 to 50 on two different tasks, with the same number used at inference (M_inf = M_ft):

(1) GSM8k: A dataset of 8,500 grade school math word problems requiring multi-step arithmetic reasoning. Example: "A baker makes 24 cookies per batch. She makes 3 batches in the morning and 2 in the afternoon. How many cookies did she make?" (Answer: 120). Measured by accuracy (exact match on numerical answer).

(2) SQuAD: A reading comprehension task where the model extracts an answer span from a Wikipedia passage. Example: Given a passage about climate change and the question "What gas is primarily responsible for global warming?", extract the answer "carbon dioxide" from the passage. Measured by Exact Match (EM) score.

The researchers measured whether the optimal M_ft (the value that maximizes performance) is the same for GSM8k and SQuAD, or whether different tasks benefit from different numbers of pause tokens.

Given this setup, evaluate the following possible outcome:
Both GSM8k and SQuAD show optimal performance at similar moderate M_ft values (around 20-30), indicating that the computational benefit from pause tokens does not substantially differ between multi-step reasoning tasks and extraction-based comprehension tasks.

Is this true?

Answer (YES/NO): NO